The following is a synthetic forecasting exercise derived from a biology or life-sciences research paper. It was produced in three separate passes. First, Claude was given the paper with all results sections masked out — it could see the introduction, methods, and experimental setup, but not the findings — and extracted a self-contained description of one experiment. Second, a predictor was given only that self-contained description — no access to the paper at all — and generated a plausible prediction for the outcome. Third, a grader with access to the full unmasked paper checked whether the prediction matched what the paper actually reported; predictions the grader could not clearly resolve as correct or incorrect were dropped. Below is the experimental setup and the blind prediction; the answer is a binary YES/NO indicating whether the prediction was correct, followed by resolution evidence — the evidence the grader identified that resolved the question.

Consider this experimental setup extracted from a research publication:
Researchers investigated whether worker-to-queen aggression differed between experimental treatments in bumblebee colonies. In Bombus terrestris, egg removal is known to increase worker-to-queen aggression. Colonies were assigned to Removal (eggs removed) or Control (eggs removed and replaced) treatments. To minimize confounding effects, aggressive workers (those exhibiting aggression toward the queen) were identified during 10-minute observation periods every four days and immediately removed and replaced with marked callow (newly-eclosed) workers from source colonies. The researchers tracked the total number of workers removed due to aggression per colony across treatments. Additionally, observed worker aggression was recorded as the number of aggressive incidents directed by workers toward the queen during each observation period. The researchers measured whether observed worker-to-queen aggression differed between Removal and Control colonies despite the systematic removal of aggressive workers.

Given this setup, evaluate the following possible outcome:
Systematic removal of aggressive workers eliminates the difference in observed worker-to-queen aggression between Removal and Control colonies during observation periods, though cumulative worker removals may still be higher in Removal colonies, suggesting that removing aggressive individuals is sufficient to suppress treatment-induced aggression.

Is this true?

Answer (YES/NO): NO